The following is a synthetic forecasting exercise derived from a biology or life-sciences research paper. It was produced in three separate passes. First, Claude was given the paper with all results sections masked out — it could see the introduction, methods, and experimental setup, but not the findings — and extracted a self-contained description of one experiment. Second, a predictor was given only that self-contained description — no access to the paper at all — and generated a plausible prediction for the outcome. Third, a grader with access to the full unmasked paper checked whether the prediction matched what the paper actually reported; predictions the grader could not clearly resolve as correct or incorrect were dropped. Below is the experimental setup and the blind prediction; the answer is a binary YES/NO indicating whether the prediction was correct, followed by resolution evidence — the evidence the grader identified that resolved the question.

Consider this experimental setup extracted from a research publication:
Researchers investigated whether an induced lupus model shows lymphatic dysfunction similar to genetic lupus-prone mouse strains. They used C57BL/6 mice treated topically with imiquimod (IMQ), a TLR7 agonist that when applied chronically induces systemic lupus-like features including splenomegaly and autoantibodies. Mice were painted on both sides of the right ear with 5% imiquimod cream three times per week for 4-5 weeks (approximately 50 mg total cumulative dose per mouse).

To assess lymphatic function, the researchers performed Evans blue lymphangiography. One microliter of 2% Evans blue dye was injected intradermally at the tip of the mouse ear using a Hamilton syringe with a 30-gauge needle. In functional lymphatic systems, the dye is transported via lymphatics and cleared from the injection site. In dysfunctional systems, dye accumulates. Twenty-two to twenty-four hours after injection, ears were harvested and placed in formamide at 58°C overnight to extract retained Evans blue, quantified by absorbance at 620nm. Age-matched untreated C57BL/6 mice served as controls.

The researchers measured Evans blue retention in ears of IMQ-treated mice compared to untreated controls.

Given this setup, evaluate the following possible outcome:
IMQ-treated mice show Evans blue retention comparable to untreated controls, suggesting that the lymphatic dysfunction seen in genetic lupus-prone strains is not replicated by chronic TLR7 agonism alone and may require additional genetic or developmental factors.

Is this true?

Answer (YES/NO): NO